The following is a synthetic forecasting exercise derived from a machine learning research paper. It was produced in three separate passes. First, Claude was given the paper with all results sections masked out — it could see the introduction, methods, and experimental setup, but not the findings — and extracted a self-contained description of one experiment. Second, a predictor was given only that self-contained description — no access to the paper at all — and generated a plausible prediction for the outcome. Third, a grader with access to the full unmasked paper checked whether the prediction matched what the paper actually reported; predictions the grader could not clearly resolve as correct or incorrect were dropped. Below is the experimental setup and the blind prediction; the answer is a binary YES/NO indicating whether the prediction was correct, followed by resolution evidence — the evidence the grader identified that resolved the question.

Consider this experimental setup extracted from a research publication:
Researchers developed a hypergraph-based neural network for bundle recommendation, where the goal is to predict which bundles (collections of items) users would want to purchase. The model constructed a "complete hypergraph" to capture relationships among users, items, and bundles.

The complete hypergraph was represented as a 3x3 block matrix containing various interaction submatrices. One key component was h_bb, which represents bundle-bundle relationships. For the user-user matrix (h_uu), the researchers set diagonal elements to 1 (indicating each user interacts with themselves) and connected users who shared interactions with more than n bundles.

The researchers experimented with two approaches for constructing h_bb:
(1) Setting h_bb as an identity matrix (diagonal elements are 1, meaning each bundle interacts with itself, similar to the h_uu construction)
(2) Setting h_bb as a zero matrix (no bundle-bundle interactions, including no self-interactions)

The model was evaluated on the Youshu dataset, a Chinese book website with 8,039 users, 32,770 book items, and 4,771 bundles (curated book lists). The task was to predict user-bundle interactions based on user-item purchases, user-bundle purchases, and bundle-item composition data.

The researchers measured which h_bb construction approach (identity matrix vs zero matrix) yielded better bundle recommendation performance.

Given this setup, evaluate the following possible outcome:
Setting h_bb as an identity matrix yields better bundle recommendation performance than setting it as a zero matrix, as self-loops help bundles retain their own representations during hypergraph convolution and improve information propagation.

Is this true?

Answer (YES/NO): NO